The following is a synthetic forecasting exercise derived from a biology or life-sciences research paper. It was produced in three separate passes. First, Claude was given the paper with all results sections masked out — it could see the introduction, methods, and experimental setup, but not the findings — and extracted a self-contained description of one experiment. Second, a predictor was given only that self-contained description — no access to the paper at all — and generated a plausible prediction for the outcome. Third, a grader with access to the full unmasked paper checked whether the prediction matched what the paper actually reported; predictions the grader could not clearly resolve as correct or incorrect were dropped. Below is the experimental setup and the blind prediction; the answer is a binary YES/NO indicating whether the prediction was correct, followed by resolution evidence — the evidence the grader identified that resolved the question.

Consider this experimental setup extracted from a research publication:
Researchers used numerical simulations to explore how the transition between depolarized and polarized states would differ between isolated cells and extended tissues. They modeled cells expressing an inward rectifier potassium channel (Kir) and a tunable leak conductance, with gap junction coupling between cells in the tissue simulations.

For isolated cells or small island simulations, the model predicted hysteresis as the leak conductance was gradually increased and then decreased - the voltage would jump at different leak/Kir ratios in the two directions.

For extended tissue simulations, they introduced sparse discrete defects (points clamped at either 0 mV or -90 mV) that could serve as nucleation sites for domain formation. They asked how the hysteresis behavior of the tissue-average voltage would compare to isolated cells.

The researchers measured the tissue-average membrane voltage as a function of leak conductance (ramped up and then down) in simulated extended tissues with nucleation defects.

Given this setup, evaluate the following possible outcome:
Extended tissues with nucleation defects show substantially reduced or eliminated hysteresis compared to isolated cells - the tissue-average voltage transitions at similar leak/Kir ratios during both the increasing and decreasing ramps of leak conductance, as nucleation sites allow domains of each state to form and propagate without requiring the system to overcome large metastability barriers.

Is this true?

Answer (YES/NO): YES